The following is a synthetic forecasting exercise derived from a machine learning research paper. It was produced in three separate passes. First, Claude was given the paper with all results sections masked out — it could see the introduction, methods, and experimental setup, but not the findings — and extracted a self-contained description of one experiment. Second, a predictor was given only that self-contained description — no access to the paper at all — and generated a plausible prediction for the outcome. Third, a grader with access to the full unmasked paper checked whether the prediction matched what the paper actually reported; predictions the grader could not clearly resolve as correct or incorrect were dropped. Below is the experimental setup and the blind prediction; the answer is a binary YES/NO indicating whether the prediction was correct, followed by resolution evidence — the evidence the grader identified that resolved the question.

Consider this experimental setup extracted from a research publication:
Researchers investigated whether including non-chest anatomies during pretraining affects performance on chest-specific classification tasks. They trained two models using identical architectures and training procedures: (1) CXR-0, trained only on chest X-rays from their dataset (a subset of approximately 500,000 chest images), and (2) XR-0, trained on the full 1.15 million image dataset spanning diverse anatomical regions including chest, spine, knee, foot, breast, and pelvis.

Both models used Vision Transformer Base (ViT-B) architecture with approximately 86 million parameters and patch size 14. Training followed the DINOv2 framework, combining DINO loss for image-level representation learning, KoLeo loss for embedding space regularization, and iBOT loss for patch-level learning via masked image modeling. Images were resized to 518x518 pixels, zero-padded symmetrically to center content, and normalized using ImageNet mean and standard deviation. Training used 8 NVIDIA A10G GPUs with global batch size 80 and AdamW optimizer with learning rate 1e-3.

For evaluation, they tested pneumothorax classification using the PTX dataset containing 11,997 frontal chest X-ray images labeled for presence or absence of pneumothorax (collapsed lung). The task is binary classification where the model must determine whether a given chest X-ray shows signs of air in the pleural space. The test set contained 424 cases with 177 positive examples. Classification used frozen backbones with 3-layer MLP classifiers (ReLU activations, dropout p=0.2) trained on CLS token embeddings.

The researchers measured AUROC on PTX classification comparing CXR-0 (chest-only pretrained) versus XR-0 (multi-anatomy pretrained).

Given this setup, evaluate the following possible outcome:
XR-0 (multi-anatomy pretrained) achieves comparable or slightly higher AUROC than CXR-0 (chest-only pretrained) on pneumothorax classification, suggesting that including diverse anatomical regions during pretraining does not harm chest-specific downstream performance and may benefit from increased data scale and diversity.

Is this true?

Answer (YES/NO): NO